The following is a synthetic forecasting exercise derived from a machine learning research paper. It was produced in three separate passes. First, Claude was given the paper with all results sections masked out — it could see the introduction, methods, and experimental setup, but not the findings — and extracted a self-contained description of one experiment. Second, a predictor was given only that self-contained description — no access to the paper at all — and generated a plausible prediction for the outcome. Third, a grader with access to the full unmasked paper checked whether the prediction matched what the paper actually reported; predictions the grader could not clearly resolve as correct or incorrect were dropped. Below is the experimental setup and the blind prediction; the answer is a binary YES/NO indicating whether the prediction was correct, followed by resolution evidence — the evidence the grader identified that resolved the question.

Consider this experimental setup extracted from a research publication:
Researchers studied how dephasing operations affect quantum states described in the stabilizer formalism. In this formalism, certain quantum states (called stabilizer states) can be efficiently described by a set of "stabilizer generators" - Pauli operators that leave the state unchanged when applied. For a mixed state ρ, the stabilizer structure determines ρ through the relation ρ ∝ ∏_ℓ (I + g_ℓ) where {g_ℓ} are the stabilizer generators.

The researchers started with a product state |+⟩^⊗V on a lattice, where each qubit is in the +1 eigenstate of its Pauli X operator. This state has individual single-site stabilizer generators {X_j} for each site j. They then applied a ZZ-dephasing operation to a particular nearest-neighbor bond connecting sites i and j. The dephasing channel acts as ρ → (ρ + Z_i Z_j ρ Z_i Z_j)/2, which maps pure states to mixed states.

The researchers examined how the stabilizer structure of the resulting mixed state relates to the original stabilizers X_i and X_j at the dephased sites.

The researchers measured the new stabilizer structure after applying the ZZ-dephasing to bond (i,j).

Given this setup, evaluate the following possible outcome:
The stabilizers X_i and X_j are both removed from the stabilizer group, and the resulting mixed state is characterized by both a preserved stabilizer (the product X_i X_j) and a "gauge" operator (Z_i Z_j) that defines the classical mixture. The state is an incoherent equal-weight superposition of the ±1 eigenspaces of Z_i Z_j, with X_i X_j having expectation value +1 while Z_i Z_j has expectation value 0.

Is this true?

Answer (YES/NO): NO